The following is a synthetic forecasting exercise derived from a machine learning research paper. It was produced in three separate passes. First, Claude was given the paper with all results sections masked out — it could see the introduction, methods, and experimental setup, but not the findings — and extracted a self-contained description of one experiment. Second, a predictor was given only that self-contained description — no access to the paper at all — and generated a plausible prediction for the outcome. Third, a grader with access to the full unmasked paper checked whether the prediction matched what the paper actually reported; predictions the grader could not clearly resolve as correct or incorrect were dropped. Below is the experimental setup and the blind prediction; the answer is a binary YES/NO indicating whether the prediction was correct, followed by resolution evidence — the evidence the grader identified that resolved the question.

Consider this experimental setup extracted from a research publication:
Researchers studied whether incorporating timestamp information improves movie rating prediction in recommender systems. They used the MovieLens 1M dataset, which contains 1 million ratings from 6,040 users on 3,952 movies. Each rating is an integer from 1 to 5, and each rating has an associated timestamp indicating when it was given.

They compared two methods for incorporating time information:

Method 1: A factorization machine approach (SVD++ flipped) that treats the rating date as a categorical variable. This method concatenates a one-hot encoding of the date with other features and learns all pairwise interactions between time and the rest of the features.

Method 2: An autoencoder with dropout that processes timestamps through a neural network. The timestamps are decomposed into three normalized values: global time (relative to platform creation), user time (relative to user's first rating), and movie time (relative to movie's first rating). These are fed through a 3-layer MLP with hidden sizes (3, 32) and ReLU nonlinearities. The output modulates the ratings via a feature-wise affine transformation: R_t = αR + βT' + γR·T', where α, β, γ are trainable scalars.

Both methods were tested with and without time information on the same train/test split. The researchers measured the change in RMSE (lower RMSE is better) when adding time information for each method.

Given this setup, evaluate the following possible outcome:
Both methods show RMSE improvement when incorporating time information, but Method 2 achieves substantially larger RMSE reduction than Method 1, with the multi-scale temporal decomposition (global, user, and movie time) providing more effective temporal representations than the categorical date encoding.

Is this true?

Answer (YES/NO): YES